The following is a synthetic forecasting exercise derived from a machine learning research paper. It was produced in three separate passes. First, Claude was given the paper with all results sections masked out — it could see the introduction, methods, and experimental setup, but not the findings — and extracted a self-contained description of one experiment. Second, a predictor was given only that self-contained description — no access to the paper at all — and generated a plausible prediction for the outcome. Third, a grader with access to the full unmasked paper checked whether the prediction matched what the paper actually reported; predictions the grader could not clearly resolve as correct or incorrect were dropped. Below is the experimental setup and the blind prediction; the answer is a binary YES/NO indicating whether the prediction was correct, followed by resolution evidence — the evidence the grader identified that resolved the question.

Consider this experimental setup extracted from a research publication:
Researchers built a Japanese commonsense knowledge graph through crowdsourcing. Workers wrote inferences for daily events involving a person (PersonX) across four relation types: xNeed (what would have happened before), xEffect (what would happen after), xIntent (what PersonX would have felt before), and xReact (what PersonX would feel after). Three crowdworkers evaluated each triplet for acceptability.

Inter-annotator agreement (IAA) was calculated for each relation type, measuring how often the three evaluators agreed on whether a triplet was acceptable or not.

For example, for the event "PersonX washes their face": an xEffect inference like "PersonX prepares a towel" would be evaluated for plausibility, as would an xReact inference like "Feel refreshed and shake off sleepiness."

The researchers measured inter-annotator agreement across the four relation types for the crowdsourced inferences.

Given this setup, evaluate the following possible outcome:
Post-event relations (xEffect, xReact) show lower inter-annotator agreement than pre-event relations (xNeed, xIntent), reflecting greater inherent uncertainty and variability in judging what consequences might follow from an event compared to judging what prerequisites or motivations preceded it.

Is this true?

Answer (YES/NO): YES